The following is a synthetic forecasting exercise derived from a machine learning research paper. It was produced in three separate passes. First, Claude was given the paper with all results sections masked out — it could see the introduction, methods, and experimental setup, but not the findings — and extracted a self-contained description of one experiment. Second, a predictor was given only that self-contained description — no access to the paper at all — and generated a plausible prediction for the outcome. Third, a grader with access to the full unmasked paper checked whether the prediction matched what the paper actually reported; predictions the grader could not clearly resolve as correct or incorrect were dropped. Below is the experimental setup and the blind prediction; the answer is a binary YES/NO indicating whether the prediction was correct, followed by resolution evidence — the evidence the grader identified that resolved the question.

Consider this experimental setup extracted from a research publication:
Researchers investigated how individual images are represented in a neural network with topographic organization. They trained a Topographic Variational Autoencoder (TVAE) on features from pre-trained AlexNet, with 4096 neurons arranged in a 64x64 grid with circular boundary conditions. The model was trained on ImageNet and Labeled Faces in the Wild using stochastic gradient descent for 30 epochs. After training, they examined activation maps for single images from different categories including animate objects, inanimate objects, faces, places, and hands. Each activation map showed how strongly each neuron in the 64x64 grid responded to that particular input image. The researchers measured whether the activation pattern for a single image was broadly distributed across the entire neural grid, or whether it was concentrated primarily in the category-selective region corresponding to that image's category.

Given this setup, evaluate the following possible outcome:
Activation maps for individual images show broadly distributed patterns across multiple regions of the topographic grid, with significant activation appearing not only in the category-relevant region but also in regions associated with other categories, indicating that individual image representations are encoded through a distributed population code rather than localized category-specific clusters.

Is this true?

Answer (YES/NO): NO